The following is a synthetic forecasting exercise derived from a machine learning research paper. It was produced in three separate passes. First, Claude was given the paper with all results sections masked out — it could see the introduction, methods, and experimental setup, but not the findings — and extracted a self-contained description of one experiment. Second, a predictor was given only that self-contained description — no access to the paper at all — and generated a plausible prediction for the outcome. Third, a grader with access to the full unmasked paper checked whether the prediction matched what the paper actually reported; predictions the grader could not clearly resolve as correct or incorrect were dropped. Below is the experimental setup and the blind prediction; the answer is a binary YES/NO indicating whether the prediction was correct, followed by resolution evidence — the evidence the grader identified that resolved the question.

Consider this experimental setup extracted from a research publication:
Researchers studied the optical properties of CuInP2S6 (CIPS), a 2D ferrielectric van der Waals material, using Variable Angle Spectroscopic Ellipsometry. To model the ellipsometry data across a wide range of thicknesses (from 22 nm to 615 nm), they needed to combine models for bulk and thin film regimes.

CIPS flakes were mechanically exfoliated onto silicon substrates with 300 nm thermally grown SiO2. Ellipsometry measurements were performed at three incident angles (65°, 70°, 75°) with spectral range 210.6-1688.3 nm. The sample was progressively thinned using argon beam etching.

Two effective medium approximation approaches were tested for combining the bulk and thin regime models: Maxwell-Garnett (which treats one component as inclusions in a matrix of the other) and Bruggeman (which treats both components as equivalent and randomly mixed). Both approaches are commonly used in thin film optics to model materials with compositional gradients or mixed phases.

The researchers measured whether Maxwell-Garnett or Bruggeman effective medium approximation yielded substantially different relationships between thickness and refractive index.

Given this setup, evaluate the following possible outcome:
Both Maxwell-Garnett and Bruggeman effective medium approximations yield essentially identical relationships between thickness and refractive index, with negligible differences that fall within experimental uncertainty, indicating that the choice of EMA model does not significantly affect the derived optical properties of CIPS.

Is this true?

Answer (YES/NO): YES